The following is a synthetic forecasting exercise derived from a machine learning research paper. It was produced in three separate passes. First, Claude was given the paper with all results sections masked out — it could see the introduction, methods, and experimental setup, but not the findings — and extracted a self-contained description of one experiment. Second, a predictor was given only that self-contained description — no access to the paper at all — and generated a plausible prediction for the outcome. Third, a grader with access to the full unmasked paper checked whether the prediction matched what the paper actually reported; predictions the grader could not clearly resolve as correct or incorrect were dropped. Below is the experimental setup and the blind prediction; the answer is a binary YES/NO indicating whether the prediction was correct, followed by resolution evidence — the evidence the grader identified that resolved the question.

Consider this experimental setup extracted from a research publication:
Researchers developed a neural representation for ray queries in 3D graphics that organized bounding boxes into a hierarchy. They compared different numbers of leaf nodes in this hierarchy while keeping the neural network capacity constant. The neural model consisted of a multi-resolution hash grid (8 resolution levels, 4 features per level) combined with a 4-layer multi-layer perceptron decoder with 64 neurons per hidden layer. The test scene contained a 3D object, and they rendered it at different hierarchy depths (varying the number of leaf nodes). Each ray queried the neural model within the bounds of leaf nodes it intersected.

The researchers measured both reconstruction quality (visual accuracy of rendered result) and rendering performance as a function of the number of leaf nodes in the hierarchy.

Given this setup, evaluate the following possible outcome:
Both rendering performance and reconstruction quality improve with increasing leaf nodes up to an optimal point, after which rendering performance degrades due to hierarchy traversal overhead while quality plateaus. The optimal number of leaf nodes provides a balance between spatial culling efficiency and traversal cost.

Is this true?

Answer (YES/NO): NO